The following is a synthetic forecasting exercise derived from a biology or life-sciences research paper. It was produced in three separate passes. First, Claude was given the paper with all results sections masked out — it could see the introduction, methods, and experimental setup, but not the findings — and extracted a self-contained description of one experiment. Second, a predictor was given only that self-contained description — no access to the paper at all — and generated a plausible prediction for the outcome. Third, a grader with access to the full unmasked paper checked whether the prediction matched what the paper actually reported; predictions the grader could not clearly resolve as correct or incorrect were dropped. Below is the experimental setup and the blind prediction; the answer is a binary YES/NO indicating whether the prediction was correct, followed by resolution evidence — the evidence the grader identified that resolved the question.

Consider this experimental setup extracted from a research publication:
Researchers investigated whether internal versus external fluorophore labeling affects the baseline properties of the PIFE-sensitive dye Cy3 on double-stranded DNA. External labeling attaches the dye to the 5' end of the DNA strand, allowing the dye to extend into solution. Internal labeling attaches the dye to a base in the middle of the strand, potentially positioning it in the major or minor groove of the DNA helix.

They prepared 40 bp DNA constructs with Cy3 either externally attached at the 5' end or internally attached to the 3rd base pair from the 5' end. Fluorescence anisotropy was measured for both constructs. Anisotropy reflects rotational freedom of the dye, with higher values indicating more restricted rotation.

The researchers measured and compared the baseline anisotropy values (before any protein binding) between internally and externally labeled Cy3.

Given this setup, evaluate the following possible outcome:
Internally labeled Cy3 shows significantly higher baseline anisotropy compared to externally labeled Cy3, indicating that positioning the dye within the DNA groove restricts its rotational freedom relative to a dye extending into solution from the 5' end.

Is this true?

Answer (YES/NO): NO